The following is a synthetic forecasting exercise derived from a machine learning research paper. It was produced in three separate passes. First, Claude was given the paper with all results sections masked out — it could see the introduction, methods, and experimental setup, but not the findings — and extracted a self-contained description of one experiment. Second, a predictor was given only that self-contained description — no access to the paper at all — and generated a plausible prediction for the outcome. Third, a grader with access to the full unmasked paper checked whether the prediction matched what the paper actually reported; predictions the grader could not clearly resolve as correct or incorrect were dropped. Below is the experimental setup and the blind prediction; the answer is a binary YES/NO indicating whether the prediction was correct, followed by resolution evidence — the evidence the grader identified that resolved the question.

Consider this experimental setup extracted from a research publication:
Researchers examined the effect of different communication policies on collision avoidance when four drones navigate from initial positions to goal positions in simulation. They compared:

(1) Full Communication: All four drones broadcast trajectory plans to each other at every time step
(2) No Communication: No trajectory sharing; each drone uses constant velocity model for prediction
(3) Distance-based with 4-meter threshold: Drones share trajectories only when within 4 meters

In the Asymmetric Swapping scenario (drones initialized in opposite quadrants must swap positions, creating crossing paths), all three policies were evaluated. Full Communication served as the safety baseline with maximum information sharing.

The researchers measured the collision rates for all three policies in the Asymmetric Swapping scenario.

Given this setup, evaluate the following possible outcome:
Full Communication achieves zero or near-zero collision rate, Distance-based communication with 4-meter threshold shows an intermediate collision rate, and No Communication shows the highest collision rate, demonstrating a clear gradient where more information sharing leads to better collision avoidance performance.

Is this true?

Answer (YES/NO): YES